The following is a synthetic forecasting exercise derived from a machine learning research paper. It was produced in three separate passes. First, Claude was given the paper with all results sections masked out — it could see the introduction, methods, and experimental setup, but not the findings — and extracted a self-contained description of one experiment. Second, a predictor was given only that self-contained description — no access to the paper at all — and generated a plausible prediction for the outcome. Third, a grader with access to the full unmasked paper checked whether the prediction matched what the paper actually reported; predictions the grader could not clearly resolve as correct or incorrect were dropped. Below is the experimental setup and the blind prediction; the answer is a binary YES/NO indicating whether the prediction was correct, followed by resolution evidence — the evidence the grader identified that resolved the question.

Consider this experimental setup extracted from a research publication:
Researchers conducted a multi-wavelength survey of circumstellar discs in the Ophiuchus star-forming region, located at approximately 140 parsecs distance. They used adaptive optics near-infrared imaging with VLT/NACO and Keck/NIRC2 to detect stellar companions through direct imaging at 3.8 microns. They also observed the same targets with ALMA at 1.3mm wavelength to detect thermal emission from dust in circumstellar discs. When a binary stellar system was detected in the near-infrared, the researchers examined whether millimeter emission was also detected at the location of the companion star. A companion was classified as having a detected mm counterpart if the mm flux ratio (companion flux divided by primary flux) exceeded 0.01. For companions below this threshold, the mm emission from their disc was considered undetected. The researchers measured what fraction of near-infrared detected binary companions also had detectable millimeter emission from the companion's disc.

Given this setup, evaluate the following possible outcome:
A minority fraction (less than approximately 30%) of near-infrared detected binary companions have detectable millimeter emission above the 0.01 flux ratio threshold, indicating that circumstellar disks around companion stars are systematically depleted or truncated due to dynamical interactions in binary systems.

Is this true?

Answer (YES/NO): YES